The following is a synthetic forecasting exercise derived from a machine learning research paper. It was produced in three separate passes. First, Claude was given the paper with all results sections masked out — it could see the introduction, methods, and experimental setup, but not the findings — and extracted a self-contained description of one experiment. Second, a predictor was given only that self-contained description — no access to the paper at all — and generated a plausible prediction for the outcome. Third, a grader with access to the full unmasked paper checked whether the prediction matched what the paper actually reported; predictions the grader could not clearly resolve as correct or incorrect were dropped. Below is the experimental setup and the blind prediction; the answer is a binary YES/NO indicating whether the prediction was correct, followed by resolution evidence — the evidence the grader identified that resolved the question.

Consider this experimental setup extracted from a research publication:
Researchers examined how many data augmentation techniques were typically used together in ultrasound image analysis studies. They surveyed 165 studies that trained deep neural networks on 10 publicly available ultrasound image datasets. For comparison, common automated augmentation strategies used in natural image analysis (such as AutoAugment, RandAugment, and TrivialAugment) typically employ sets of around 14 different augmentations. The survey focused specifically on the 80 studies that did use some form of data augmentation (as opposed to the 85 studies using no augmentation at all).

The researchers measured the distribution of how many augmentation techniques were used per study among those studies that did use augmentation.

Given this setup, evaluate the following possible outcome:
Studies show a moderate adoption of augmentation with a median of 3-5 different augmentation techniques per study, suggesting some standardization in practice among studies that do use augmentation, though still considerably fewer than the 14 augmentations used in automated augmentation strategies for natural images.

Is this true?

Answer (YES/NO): NO